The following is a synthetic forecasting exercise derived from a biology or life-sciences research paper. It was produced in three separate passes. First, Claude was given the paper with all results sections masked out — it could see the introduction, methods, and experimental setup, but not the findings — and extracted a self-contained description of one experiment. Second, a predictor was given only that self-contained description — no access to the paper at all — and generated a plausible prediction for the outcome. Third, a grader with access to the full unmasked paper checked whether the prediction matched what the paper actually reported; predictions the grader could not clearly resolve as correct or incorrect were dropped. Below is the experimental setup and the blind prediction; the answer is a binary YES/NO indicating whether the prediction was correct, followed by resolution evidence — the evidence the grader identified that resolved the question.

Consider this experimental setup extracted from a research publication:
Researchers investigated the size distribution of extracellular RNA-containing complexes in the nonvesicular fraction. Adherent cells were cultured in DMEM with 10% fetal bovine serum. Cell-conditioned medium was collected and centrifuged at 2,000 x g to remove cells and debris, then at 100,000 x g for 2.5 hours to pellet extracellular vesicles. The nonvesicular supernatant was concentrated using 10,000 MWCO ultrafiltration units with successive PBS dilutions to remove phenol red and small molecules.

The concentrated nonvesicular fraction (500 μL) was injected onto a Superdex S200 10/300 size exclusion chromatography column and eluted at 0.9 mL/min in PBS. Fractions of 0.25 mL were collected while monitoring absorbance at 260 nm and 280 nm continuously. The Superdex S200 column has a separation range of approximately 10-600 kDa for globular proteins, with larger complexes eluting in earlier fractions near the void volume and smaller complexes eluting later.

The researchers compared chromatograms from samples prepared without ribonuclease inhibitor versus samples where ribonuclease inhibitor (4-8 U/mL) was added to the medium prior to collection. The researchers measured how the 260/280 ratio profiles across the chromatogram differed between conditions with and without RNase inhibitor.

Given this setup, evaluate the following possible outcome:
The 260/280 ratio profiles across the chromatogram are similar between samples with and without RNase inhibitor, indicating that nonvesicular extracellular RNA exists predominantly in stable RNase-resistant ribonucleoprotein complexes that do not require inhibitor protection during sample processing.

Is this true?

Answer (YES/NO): NO